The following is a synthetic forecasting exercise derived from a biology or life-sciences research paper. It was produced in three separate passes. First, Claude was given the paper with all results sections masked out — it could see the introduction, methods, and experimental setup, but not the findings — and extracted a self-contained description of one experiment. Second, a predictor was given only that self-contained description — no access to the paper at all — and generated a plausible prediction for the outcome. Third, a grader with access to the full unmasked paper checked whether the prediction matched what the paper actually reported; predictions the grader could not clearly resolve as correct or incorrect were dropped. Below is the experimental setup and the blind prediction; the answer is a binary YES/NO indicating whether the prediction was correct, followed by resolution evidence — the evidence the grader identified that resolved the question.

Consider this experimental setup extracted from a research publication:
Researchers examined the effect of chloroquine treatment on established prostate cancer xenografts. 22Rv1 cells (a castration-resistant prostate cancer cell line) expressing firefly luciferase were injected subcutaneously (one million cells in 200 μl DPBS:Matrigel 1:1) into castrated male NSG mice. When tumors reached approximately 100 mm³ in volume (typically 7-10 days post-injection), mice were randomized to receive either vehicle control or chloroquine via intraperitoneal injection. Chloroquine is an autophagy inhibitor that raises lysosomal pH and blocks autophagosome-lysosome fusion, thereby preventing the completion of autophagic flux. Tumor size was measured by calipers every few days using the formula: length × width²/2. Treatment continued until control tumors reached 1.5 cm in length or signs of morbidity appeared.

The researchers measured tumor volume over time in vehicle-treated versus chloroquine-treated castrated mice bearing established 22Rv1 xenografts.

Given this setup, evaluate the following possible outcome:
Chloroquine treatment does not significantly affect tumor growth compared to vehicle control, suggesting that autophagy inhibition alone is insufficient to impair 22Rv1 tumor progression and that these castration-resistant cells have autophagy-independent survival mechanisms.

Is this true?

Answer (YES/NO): NO